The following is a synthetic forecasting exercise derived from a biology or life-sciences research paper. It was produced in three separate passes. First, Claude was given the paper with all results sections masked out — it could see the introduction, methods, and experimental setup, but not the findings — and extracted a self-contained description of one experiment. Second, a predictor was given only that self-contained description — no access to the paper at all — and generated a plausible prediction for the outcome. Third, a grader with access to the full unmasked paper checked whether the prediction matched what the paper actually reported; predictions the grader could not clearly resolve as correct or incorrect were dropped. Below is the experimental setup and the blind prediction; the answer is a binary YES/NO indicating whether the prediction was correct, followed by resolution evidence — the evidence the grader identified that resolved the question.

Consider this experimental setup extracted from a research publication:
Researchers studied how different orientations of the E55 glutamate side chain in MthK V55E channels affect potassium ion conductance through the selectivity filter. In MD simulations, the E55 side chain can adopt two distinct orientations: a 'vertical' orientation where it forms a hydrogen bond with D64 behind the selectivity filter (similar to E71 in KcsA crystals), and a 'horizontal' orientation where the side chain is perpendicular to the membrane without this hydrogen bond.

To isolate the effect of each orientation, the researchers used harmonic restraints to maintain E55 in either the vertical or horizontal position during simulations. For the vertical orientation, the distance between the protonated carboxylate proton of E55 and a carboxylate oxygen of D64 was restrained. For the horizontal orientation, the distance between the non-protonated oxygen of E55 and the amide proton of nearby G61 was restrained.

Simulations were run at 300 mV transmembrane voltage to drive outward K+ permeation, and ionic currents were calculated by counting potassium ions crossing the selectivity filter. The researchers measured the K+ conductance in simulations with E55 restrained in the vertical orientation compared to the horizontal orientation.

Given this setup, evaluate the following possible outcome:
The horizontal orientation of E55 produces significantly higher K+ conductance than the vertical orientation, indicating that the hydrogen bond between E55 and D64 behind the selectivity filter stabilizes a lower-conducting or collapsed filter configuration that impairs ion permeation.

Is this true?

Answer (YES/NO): YES